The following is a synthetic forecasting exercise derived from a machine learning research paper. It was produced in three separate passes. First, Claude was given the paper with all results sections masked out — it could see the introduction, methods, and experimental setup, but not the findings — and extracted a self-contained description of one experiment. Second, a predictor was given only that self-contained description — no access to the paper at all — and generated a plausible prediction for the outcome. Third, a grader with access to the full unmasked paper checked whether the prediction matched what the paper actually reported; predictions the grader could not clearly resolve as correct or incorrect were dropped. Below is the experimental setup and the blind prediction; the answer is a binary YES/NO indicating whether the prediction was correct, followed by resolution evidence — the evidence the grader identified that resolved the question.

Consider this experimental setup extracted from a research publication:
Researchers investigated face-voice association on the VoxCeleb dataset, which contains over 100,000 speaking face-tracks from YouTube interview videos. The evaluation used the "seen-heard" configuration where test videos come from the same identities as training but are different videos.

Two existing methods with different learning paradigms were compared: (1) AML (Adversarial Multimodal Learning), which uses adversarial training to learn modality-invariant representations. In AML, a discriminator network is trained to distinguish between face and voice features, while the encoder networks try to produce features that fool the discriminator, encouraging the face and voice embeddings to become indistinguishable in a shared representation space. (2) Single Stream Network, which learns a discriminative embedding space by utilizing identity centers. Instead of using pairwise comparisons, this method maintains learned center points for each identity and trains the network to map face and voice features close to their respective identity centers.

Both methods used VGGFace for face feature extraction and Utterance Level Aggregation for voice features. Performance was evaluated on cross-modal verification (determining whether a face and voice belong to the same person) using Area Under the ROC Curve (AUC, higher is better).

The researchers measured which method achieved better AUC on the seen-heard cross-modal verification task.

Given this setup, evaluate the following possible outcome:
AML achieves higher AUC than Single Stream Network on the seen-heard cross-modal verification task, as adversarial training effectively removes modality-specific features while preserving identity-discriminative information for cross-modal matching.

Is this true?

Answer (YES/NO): YES